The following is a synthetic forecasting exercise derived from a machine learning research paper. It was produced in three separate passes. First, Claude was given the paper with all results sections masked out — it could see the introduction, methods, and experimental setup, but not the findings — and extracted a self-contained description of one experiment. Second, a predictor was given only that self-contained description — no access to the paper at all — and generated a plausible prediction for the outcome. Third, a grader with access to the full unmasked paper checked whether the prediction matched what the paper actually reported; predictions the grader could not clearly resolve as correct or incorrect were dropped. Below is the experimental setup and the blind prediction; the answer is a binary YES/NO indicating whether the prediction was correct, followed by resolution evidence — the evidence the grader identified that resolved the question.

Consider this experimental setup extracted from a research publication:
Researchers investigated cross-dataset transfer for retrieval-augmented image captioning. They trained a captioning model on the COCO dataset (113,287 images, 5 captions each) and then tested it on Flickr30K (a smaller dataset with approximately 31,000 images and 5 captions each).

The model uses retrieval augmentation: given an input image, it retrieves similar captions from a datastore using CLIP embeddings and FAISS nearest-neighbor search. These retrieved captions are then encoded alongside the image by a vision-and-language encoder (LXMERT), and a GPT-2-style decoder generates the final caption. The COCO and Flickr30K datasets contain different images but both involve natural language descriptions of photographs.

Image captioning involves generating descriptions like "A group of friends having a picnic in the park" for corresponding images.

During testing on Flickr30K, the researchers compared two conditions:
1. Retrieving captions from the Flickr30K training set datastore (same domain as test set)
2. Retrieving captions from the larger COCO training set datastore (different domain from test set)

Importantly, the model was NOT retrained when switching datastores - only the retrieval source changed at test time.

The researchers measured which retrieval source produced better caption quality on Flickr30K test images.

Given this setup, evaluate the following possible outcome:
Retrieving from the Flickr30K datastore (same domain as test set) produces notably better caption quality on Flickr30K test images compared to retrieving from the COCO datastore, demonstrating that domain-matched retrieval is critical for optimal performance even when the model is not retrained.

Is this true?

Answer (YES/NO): NO